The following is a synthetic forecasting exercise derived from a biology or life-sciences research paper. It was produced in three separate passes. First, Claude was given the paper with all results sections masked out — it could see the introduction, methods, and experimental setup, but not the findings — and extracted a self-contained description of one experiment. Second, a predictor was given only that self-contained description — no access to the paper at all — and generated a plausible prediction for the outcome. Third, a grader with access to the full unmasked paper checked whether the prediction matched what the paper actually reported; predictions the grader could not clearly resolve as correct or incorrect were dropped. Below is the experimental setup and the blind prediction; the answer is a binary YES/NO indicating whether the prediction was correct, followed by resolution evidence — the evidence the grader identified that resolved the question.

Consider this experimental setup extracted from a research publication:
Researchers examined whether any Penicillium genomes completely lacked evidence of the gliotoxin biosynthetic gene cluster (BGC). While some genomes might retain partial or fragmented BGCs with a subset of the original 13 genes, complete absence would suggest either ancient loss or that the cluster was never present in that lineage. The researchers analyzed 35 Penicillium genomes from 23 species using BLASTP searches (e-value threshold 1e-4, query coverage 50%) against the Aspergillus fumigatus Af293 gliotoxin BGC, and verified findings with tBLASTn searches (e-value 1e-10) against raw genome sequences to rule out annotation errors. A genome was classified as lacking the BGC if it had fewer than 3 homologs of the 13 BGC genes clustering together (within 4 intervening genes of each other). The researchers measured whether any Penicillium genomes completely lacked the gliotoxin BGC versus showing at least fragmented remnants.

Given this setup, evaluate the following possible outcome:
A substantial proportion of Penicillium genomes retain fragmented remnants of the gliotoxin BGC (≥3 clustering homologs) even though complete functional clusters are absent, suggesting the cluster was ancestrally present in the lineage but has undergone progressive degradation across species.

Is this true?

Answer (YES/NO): YES